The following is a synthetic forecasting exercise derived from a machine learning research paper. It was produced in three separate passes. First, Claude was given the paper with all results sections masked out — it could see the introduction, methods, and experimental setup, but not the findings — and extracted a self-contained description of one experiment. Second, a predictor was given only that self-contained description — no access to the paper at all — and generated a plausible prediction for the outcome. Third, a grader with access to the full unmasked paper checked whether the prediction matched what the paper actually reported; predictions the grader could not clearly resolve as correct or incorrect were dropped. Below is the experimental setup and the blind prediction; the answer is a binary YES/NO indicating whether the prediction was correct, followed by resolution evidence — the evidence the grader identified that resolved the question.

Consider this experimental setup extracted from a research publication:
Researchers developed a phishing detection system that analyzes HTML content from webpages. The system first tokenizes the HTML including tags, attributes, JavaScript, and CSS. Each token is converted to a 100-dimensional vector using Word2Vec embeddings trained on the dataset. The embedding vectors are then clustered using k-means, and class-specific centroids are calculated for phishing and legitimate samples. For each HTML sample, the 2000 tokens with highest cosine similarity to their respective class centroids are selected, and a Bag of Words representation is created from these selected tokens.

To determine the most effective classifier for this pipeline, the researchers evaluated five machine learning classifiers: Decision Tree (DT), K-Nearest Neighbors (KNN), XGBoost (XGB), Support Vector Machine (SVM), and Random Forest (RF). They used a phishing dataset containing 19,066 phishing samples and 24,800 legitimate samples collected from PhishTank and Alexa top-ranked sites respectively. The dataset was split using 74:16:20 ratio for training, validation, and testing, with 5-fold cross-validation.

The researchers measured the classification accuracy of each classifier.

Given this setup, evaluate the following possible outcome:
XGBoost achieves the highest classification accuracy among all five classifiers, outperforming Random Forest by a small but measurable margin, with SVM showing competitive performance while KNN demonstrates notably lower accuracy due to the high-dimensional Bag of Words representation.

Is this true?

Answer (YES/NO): NO